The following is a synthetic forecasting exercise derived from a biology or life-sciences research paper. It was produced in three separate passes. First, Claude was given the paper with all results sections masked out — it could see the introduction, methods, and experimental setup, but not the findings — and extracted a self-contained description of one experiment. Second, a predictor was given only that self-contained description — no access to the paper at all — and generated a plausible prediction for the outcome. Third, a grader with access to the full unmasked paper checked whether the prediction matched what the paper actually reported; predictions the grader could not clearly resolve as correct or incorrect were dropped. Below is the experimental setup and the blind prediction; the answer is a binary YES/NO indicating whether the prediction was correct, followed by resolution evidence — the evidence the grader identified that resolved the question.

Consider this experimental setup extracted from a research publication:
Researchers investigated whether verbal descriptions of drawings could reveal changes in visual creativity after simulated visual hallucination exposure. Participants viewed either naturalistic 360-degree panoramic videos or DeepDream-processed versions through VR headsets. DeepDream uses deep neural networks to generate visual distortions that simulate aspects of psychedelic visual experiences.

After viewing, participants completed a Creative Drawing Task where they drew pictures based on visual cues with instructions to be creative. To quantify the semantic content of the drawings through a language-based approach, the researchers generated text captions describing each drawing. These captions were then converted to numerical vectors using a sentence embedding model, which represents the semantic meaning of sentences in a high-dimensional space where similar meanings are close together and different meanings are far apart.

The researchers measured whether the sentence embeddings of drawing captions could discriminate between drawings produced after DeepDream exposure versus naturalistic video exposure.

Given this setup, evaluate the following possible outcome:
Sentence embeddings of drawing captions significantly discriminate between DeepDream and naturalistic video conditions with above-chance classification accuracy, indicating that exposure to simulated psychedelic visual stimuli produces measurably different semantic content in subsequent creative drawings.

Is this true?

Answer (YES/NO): YES